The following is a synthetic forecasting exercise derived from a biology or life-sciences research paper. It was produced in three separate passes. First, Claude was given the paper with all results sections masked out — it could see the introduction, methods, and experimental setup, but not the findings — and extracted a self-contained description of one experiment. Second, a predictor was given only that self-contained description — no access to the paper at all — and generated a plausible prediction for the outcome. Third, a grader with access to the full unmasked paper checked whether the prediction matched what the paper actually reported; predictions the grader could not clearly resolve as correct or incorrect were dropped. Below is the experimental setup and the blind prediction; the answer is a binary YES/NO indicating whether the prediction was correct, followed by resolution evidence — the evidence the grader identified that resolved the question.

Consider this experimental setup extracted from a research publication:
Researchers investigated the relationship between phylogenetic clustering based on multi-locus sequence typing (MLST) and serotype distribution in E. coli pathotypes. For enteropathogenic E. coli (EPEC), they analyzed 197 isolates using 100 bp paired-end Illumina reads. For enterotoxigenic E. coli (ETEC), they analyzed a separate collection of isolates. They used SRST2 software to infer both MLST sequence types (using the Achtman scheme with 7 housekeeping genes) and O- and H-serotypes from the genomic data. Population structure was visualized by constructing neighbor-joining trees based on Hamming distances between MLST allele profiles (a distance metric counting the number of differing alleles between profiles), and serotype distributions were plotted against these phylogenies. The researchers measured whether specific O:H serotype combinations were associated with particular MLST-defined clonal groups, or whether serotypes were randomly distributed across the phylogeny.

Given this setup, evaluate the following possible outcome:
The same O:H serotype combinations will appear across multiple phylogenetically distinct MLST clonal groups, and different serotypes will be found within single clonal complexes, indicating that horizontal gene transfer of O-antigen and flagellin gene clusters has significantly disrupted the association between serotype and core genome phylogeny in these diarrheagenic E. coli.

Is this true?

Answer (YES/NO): NO